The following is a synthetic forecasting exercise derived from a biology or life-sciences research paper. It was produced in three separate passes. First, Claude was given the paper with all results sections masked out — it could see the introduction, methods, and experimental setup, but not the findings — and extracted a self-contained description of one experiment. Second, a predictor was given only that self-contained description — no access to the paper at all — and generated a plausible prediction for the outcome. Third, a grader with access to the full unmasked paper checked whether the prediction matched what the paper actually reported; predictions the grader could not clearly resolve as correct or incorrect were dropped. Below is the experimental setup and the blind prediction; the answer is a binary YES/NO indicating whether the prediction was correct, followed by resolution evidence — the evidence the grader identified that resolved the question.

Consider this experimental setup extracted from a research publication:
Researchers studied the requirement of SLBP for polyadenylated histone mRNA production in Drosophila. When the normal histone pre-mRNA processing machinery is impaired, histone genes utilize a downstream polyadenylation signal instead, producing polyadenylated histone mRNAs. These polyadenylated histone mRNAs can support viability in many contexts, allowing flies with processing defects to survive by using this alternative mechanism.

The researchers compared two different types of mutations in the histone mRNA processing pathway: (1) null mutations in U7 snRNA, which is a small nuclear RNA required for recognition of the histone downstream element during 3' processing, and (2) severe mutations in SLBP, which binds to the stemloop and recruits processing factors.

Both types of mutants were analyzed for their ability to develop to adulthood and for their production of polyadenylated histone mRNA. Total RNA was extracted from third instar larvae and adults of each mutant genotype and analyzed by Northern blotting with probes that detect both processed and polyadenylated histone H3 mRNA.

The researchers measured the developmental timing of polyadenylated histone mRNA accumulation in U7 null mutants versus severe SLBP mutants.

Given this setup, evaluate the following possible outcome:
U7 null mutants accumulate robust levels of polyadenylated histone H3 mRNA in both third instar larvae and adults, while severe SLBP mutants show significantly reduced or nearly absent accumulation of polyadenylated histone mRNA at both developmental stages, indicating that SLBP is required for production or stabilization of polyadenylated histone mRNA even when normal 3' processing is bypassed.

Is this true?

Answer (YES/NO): NO